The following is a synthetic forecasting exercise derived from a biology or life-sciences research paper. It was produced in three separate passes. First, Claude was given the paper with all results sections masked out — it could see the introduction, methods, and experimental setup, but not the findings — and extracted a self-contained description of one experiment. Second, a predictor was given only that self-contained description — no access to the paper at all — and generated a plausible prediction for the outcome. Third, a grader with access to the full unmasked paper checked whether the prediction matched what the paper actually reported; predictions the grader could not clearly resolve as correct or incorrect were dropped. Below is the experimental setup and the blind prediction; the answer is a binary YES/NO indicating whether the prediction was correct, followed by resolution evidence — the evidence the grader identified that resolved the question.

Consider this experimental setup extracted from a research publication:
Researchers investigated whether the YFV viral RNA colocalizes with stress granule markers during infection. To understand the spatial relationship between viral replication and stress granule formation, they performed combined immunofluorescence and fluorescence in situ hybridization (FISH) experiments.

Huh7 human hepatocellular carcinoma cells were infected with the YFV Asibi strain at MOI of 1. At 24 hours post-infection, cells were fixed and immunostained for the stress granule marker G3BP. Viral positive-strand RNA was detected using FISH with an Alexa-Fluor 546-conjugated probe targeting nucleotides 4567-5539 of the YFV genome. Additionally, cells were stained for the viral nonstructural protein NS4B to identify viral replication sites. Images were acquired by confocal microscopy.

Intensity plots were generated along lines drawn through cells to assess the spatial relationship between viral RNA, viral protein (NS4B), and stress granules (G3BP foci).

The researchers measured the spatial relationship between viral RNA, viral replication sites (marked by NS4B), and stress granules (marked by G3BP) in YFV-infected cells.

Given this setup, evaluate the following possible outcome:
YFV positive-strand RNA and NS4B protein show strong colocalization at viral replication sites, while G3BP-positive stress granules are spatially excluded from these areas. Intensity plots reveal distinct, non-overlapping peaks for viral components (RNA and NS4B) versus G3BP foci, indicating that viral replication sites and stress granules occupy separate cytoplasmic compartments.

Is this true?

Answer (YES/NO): YES